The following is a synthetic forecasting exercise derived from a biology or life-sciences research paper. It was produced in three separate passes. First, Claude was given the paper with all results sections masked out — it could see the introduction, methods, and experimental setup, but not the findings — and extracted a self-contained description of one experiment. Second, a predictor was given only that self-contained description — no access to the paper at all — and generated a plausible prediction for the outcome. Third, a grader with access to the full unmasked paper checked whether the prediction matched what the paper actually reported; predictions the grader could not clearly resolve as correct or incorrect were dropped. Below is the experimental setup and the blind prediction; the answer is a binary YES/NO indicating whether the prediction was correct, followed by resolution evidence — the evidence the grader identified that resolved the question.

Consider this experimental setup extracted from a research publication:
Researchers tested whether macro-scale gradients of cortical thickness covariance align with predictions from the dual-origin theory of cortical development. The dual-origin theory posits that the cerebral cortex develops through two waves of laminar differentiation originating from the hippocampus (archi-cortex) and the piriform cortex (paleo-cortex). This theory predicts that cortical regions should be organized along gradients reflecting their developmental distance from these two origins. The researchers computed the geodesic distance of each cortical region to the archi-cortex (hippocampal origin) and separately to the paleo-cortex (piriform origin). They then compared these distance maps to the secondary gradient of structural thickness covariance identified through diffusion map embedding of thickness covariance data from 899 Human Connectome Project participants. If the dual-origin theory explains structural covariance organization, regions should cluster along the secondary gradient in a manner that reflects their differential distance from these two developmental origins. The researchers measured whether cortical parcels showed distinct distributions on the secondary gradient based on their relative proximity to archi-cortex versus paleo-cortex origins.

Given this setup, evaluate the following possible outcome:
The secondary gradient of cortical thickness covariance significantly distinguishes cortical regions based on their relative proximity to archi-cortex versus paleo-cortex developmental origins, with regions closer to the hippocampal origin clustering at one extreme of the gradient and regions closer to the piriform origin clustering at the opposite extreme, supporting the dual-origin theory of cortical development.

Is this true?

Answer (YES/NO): NO